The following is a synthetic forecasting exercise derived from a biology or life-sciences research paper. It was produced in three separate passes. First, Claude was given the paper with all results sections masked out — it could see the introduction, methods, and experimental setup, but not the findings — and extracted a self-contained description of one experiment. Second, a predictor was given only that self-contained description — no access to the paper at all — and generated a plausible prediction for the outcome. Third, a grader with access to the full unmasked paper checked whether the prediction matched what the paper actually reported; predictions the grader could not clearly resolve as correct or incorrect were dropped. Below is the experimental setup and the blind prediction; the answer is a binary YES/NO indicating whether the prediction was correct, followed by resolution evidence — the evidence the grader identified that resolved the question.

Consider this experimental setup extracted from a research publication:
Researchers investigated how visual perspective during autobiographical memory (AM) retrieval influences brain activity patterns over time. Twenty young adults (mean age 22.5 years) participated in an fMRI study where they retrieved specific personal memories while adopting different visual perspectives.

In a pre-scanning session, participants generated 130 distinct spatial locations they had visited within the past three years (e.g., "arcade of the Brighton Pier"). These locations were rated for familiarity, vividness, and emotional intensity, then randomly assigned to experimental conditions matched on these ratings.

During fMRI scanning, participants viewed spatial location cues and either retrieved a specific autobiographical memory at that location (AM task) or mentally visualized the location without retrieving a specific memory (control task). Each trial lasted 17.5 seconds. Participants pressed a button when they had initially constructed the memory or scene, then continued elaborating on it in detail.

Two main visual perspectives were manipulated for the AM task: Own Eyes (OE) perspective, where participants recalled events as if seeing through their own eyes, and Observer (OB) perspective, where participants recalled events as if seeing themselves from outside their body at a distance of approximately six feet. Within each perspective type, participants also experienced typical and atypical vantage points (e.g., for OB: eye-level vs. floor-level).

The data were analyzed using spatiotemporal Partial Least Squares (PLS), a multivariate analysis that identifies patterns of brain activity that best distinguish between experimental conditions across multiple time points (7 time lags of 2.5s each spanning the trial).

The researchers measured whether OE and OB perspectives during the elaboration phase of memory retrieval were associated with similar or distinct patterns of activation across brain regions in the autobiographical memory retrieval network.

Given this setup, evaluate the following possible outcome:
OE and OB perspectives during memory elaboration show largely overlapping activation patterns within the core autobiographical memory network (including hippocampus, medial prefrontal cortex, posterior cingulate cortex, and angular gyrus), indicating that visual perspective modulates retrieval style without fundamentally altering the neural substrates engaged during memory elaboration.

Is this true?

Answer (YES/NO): YES